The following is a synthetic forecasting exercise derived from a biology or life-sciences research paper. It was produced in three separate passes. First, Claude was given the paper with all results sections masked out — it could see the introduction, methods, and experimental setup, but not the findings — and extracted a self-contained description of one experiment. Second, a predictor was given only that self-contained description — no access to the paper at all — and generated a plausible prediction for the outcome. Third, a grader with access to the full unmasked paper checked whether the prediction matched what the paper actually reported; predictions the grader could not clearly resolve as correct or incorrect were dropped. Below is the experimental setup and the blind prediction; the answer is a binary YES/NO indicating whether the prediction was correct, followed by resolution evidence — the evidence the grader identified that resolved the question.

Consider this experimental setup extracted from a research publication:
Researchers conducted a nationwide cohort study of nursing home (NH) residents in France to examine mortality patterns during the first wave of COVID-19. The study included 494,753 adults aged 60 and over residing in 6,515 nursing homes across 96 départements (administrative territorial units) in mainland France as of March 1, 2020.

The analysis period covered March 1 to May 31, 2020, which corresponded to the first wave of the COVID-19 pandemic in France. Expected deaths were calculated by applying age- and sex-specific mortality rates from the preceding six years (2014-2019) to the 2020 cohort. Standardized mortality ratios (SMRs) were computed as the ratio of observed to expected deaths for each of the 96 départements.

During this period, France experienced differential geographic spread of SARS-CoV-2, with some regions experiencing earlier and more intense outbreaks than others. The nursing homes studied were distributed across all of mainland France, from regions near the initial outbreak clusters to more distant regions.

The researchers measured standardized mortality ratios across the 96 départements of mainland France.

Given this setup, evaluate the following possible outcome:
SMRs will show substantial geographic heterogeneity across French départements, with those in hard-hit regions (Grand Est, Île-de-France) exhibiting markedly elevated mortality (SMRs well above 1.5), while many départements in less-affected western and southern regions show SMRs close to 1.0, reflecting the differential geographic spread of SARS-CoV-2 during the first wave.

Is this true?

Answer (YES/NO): YES